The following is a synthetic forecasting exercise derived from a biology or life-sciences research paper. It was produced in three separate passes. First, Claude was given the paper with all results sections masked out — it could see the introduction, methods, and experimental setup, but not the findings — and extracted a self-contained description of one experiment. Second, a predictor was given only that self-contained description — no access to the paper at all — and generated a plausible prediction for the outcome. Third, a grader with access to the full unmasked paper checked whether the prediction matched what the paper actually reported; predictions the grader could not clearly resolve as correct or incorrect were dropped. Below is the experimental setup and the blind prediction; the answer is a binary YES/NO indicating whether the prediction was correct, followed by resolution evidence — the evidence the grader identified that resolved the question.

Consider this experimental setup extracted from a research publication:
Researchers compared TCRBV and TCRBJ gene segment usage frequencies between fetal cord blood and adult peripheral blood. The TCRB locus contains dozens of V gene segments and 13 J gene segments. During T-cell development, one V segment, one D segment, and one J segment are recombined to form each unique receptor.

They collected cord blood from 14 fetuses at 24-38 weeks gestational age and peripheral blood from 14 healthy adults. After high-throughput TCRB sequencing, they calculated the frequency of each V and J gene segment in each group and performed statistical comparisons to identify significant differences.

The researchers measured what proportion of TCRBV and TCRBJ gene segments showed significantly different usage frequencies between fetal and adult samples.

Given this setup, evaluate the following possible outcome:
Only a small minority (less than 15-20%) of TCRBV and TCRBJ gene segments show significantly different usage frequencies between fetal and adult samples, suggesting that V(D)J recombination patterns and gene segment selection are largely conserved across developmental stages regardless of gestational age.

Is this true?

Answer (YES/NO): NO